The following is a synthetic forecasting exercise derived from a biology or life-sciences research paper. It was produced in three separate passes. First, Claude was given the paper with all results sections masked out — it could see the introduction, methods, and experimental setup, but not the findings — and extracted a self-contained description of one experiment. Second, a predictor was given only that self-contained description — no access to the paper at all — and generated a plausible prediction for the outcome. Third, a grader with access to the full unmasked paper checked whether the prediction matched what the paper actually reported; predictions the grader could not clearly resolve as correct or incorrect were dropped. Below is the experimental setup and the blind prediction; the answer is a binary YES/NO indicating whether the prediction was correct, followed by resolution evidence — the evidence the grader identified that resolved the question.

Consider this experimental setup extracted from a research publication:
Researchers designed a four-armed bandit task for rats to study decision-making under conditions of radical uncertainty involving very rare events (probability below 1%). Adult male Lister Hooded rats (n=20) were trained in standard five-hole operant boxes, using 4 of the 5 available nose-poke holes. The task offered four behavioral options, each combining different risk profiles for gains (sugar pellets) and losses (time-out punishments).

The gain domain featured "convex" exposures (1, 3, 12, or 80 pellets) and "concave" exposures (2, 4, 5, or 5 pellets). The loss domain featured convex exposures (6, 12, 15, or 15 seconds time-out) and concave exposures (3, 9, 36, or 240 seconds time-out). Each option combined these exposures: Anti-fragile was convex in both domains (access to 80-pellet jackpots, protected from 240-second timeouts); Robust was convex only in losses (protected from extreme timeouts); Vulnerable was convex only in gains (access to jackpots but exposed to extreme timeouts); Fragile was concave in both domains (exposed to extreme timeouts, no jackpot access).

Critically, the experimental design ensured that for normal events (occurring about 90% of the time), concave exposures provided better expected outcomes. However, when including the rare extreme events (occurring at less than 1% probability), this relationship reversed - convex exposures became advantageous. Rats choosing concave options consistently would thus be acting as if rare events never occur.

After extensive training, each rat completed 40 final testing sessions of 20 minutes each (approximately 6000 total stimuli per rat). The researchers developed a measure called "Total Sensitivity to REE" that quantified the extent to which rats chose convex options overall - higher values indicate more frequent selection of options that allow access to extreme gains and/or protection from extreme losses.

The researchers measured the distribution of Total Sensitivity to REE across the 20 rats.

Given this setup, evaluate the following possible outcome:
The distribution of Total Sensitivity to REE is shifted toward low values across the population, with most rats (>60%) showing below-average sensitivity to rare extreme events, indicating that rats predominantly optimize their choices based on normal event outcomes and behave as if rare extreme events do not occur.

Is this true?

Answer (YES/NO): NO